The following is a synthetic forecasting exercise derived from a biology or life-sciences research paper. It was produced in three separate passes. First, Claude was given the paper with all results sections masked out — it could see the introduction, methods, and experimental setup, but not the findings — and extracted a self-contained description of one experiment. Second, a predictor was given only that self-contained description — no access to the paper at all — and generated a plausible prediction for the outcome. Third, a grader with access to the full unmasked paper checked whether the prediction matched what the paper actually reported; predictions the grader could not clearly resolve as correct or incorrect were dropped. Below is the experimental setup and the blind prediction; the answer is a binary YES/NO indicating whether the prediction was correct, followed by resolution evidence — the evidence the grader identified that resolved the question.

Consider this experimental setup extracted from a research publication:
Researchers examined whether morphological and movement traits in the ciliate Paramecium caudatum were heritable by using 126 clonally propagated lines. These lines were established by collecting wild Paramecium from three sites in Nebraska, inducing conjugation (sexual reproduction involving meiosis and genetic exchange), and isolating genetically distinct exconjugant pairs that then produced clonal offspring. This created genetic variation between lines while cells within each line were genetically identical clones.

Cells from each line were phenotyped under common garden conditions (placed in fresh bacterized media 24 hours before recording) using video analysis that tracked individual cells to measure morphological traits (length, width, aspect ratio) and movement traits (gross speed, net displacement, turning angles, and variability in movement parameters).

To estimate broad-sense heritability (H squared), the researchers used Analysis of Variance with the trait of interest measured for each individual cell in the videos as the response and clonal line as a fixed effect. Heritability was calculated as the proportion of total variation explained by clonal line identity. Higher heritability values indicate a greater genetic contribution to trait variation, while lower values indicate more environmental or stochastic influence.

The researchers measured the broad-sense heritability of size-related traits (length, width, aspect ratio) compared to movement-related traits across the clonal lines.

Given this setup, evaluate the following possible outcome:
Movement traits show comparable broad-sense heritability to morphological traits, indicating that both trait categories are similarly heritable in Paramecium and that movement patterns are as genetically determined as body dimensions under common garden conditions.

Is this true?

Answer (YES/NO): NO